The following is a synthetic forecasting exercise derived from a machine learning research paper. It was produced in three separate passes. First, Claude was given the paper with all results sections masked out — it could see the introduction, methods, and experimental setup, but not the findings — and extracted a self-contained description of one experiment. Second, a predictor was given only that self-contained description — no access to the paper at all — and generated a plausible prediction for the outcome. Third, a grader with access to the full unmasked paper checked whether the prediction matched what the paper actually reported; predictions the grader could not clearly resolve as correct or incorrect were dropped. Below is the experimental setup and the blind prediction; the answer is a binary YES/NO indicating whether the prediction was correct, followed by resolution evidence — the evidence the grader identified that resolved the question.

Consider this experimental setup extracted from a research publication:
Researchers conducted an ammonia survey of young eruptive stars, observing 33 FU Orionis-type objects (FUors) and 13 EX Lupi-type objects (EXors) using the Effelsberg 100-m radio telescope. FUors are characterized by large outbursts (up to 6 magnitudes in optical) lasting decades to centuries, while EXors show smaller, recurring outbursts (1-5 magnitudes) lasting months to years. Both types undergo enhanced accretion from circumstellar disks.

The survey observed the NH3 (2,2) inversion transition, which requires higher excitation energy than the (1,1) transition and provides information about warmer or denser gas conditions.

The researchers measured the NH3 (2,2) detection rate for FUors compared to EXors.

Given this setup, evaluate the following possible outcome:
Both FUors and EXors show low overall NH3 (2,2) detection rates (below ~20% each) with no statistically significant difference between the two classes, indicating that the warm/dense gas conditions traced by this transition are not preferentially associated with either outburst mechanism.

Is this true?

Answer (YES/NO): NO